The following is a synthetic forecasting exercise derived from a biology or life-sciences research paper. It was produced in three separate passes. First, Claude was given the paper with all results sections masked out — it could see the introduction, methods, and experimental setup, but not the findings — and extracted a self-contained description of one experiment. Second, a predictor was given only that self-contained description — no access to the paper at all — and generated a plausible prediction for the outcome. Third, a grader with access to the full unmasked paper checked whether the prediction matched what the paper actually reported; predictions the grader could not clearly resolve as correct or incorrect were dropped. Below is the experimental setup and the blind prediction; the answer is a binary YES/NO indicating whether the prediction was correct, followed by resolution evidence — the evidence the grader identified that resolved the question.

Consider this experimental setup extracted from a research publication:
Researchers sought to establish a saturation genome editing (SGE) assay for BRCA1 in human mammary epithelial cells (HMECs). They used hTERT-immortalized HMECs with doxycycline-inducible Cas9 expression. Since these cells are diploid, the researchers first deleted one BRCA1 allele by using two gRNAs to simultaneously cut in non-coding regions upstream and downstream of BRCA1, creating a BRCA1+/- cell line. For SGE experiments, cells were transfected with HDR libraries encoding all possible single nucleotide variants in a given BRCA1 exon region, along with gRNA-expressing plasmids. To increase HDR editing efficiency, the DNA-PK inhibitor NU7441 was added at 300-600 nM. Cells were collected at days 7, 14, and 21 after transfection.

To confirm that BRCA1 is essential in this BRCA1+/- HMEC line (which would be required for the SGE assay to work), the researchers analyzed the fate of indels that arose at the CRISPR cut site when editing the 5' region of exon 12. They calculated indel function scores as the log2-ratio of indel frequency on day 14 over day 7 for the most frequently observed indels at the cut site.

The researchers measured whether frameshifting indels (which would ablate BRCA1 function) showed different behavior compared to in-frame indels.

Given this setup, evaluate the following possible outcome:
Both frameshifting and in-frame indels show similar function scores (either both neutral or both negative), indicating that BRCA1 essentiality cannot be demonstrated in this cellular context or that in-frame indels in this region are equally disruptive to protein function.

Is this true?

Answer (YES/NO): NO